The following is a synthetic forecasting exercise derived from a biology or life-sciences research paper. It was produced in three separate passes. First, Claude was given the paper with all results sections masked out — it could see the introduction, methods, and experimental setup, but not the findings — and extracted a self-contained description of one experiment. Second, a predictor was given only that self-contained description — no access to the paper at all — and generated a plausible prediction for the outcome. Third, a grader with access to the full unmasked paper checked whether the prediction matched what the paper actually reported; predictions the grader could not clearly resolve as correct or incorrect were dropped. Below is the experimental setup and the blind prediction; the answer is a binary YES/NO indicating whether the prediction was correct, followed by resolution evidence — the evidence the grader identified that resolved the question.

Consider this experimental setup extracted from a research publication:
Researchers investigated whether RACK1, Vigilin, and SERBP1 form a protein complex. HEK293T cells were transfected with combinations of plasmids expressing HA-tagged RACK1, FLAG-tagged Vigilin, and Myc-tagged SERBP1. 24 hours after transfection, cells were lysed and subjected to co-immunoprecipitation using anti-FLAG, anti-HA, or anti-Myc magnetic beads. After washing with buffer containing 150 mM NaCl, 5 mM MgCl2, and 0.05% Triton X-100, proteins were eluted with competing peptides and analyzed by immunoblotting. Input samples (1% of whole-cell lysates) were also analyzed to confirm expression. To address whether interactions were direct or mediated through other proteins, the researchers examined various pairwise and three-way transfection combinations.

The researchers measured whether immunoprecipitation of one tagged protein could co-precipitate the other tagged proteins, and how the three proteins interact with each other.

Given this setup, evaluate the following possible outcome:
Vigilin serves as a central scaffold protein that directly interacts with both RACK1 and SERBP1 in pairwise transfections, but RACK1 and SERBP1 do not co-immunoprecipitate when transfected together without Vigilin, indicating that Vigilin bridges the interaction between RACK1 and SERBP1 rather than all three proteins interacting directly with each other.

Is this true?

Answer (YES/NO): NO